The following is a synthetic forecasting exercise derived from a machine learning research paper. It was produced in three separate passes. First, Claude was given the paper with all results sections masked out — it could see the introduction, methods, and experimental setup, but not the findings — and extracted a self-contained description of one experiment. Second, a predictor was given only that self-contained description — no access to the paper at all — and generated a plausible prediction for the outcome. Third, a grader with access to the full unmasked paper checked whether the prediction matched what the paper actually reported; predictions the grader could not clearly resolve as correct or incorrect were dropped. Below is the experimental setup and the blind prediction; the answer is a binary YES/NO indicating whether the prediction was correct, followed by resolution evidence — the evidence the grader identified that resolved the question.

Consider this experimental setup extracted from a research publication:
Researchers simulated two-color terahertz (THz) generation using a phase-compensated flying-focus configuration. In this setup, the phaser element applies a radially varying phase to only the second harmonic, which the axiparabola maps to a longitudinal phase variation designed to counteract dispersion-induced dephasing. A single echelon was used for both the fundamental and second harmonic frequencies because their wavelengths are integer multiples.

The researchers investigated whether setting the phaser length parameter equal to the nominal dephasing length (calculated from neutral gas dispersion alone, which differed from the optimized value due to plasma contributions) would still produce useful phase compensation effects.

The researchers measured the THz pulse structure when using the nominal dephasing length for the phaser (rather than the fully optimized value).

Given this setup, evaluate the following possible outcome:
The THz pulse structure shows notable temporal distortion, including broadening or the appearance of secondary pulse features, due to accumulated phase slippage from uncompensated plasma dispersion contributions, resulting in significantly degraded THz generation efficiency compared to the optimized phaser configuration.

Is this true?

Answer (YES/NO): NO